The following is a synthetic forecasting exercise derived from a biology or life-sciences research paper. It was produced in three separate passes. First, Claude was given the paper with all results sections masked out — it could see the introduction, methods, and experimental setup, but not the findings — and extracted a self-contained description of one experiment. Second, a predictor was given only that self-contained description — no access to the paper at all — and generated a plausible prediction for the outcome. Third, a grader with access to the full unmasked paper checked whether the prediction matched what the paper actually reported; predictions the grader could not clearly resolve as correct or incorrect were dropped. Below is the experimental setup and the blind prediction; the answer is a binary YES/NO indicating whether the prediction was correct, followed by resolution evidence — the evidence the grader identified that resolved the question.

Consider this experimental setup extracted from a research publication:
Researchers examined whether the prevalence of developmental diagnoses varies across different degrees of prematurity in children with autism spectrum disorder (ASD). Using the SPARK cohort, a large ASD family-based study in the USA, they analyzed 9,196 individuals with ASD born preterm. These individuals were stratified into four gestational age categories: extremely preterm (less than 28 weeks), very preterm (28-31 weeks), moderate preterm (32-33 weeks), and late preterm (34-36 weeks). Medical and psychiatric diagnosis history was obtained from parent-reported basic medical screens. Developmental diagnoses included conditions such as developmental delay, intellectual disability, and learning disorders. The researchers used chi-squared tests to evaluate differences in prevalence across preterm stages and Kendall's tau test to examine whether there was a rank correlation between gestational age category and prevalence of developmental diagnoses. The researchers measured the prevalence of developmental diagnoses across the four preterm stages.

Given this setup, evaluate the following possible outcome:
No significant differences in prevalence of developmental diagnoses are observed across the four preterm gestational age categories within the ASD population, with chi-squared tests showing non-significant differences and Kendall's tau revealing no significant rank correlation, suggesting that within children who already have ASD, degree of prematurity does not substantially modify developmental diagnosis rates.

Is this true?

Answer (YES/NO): NO